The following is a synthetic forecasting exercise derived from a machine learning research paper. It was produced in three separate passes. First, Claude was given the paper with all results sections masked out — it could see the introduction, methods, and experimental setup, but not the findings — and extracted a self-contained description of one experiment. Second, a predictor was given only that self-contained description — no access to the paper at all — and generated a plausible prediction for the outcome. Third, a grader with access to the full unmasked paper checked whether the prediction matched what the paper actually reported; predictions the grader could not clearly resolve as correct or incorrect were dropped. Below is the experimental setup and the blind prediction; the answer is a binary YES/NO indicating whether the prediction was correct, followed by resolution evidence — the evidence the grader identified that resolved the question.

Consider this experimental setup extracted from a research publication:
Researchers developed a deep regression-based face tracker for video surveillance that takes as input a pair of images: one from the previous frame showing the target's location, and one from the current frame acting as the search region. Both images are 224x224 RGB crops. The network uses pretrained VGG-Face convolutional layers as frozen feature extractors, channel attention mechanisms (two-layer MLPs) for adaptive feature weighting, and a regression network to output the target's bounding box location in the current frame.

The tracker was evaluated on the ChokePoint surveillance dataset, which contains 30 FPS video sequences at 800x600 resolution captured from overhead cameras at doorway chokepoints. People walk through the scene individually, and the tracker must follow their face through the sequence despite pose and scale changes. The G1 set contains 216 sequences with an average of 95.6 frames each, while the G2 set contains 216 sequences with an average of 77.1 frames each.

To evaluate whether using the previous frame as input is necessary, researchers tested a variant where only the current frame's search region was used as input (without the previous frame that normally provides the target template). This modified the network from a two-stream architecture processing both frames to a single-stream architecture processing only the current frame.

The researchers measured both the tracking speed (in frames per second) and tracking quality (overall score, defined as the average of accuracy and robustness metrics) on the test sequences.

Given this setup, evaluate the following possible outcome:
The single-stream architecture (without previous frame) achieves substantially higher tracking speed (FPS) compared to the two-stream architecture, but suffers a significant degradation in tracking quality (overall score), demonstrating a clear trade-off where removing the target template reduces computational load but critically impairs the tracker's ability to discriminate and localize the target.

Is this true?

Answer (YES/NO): NO